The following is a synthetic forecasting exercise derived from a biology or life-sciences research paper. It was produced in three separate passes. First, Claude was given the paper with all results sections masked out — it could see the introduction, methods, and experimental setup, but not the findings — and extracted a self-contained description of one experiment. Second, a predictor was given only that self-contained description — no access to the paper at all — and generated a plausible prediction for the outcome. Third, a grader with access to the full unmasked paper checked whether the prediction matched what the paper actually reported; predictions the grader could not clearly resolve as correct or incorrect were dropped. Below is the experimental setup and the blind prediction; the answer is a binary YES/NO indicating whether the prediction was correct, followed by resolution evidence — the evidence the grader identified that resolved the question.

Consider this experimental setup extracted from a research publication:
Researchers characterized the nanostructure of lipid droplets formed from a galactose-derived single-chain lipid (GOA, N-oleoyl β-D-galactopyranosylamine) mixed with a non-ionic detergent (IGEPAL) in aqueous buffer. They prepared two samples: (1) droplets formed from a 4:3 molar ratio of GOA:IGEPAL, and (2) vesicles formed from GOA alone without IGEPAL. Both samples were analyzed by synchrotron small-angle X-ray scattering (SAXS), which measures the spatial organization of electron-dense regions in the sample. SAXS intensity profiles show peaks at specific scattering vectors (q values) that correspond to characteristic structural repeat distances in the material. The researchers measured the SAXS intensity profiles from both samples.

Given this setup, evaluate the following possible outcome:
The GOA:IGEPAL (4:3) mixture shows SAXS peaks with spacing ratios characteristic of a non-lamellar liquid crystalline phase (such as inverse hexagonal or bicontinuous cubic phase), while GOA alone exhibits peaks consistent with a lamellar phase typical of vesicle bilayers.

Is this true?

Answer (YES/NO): NO